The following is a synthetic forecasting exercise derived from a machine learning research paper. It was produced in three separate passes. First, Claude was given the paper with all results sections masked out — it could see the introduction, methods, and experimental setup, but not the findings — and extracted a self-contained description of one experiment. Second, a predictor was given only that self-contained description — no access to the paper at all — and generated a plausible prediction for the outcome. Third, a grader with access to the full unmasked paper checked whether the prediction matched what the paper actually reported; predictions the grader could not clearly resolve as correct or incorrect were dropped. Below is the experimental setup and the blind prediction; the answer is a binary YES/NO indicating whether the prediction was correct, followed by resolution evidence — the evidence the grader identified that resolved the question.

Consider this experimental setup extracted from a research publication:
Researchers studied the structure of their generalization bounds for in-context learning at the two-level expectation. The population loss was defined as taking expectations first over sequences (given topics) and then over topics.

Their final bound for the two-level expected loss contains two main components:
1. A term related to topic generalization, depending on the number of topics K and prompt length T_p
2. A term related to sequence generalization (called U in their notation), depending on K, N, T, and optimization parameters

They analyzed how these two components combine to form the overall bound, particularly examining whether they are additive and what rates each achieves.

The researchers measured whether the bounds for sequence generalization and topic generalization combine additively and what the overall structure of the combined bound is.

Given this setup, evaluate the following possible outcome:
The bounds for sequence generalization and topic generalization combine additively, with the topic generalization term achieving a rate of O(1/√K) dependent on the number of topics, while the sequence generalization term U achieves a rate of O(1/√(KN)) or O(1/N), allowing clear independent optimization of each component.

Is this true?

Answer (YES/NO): NO